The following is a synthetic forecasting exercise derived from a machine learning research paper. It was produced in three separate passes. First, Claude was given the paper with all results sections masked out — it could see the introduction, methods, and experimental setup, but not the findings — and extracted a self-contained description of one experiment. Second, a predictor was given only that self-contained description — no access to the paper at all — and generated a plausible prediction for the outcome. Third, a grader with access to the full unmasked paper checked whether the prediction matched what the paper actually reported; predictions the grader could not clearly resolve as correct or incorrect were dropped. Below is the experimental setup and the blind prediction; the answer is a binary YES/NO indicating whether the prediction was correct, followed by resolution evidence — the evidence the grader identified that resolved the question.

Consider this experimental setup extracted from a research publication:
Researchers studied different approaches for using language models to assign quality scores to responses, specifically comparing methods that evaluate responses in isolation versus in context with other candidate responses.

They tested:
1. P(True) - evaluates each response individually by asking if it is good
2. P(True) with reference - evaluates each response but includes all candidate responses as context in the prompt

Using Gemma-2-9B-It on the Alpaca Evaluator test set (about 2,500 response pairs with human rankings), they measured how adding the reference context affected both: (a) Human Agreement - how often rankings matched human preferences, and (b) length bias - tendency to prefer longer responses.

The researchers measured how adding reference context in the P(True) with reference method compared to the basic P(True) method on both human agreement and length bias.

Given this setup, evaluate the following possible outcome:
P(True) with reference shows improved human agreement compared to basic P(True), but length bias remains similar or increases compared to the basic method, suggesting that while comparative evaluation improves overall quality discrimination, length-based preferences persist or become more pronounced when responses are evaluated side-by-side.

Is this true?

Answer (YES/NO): YES